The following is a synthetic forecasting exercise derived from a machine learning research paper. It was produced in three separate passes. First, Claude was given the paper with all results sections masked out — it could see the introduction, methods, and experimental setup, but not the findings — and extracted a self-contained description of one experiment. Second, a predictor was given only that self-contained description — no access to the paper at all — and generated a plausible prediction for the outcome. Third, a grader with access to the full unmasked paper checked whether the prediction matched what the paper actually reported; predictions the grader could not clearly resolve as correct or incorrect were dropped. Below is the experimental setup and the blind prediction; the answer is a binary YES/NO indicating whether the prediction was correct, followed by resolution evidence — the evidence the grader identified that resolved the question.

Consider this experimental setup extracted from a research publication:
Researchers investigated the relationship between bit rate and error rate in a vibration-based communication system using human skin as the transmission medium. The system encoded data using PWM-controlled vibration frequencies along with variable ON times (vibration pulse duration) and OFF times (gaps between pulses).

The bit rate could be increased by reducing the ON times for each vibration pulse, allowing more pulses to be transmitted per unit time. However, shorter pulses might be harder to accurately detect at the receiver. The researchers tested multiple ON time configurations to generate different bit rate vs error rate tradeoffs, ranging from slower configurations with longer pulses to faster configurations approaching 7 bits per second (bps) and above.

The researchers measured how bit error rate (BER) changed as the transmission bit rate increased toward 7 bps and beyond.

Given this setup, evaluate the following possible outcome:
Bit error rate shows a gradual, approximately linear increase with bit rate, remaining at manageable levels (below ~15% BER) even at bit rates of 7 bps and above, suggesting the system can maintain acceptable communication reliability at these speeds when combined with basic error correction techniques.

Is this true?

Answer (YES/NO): NO